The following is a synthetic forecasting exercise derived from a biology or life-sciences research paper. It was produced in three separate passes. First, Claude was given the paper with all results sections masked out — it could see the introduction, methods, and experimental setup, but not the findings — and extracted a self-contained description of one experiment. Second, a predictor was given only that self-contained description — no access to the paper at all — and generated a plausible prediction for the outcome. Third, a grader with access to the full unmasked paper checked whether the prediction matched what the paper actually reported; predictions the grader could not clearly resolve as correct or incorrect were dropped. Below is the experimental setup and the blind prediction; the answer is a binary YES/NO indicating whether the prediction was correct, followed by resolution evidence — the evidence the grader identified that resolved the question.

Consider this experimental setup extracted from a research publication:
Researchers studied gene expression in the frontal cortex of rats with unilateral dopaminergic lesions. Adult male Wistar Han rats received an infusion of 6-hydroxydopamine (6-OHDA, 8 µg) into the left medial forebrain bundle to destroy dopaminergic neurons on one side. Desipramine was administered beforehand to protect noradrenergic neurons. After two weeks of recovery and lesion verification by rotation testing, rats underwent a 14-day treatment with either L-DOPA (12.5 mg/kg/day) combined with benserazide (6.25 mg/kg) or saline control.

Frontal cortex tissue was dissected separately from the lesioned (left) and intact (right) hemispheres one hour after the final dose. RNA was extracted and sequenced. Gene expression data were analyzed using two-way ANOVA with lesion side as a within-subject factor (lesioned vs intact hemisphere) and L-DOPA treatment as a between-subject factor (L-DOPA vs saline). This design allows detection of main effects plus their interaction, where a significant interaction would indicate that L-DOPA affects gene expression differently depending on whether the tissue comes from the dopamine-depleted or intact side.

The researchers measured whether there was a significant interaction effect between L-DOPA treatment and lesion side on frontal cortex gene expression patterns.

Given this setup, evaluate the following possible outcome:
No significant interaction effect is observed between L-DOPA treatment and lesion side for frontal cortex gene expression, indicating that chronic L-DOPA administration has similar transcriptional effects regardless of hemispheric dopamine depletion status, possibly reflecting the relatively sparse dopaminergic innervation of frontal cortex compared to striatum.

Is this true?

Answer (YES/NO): YES